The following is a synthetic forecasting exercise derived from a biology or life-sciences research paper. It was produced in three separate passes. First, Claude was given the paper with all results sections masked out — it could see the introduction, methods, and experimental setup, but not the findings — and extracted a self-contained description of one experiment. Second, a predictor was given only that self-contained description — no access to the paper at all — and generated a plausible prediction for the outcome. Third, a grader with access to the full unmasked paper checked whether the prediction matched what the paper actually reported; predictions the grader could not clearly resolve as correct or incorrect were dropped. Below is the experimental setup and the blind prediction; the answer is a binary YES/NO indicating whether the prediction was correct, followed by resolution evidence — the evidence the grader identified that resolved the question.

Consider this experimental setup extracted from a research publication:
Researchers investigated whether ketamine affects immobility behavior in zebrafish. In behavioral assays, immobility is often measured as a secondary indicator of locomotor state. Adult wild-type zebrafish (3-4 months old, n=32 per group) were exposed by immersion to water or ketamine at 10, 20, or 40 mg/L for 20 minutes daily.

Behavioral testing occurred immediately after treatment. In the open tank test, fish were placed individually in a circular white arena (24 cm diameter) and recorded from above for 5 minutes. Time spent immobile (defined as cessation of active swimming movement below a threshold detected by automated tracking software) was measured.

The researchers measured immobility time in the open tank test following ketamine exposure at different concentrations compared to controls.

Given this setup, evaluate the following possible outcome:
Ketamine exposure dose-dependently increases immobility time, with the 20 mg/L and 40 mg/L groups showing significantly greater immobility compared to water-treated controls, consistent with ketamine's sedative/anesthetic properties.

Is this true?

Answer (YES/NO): NO